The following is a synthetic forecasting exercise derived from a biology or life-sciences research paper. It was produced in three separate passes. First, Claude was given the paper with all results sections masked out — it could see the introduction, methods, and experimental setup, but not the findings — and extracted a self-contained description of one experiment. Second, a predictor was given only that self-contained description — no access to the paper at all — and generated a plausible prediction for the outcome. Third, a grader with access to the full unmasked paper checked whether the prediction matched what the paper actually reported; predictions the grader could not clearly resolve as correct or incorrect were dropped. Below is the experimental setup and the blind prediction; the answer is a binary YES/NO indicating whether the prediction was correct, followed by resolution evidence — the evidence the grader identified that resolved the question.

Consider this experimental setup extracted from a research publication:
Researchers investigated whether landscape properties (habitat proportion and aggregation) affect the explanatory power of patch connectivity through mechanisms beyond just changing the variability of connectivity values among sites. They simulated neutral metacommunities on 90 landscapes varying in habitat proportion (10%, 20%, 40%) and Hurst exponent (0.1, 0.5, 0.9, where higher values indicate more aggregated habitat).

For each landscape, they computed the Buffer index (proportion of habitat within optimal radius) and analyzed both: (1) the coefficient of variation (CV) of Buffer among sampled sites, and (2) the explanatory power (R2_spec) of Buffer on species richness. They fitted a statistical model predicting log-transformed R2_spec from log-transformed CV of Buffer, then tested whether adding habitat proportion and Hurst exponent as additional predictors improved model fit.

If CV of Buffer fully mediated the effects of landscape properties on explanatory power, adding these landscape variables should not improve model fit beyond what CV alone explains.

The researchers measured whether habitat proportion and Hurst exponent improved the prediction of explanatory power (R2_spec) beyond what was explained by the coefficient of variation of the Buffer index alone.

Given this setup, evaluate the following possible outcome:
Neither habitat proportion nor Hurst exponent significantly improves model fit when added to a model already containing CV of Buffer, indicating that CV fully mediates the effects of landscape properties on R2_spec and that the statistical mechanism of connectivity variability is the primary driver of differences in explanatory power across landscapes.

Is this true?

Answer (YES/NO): YES